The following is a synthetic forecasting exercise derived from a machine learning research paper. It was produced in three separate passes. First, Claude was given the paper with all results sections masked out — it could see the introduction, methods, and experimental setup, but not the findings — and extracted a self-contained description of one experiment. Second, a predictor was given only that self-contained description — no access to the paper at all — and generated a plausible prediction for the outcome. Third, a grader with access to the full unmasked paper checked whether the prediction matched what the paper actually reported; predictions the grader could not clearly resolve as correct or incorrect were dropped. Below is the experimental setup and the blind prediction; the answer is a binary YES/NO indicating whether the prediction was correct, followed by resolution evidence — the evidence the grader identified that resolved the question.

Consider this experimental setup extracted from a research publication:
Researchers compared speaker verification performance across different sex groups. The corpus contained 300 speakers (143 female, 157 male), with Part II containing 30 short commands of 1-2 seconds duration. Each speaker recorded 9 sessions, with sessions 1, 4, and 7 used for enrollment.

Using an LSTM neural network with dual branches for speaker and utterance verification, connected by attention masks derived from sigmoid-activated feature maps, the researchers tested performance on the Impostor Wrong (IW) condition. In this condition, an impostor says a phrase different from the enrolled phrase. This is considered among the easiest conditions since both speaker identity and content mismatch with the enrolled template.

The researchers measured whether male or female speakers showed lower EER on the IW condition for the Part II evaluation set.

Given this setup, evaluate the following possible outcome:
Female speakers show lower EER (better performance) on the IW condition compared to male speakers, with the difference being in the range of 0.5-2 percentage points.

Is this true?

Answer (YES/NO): NO